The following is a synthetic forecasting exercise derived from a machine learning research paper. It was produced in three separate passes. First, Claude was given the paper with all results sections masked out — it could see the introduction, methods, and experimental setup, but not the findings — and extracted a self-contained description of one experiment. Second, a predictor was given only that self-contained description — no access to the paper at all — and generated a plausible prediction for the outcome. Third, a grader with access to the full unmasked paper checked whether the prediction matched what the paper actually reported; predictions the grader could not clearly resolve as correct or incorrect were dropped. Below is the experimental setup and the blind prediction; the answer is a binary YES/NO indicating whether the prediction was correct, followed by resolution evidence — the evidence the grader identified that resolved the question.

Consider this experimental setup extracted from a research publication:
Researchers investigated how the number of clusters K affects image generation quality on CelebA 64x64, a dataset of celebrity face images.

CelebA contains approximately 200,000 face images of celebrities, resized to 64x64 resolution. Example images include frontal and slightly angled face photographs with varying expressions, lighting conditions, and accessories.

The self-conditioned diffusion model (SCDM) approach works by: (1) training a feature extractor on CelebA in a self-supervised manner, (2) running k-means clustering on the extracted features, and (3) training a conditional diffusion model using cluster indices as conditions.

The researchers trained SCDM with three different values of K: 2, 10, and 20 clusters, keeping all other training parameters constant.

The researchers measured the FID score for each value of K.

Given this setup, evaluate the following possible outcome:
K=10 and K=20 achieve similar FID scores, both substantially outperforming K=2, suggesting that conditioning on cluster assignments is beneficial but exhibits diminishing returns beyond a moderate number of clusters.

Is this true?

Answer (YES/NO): NO